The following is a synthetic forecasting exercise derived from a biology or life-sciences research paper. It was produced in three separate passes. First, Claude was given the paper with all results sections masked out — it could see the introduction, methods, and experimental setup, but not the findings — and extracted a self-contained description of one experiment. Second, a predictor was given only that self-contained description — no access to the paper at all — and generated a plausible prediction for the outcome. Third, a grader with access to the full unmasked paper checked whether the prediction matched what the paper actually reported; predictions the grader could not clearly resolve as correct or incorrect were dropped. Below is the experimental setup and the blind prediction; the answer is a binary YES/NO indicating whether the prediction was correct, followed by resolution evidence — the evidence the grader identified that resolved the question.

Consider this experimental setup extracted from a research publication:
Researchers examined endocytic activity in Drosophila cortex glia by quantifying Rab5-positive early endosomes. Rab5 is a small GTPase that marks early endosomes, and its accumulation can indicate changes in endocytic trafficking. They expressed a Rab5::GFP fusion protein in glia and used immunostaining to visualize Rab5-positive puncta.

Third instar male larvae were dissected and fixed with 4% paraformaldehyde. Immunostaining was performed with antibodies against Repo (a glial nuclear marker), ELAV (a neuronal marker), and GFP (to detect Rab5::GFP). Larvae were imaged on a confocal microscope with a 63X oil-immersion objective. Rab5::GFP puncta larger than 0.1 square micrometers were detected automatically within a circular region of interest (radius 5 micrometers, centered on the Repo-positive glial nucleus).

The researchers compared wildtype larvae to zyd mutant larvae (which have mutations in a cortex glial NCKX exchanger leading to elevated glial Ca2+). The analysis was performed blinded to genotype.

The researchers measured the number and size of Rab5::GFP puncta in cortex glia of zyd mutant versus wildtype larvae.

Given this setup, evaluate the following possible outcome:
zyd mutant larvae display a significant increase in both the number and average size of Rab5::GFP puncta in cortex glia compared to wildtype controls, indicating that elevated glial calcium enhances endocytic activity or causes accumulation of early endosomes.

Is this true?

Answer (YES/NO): NO